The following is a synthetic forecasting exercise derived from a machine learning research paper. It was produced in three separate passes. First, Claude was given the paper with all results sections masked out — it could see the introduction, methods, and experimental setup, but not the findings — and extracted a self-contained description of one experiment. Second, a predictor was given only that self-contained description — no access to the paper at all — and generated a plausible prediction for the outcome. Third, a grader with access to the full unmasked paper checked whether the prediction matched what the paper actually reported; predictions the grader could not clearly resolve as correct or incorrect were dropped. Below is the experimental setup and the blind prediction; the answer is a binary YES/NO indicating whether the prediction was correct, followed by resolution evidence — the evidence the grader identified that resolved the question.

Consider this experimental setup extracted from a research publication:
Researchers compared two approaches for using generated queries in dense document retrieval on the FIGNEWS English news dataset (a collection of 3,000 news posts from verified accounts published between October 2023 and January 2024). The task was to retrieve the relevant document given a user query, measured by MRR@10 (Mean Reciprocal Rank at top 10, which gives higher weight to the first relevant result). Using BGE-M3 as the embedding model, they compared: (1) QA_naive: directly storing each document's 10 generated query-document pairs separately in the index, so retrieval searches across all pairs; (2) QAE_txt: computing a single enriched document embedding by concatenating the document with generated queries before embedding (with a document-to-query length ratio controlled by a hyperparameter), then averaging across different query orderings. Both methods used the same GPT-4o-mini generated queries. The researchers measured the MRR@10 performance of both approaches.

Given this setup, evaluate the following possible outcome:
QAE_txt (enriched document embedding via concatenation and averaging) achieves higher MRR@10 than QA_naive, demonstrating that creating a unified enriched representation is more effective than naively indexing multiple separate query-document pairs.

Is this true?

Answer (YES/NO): YES